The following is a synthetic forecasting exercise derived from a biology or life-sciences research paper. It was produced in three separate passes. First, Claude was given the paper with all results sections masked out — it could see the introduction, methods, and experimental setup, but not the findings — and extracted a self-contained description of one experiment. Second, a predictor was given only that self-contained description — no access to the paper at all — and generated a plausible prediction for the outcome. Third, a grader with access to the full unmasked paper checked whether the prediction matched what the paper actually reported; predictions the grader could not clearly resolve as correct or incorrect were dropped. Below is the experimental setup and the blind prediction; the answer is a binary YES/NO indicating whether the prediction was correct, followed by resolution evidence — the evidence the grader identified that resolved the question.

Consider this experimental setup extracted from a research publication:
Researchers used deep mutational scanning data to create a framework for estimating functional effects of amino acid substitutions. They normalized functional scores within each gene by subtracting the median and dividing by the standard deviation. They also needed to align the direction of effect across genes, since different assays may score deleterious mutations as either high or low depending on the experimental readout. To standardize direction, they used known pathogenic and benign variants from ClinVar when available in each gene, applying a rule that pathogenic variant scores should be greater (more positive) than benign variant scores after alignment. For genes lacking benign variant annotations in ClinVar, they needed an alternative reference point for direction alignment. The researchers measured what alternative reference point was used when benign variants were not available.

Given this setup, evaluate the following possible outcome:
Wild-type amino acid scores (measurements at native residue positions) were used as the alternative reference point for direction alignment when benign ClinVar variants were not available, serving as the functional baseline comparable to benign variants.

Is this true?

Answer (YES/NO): NO